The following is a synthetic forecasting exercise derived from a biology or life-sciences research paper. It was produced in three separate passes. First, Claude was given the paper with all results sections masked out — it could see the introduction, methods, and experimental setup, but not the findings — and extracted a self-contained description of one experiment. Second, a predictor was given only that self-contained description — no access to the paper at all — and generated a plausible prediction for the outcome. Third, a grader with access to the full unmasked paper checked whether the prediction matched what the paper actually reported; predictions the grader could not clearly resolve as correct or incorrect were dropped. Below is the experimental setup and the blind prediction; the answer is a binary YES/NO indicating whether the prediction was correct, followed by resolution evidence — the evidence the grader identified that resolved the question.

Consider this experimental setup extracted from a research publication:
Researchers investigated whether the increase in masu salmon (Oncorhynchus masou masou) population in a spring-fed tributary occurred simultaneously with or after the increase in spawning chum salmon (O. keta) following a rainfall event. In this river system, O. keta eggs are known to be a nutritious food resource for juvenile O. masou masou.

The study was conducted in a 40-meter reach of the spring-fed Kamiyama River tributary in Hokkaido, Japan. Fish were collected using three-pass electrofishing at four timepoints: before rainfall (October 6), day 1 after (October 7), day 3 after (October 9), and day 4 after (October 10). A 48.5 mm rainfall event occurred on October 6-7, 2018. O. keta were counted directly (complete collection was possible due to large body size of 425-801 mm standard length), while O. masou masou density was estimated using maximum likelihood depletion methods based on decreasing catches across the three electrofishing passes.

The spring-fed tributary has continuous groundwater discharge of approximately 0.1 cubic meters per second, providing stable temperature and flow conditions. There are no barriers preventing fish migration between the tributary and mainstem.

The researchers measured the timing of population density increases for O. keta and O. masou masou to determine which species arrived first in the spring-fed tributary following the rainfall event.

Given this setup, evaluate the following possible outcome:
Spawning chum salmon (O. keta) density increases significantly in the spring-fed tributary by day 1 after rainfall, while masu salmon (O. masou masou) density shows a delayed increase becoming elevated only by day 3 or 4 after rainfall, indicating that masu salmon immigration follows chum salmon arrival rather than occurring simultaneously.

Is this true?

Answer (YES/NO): YES